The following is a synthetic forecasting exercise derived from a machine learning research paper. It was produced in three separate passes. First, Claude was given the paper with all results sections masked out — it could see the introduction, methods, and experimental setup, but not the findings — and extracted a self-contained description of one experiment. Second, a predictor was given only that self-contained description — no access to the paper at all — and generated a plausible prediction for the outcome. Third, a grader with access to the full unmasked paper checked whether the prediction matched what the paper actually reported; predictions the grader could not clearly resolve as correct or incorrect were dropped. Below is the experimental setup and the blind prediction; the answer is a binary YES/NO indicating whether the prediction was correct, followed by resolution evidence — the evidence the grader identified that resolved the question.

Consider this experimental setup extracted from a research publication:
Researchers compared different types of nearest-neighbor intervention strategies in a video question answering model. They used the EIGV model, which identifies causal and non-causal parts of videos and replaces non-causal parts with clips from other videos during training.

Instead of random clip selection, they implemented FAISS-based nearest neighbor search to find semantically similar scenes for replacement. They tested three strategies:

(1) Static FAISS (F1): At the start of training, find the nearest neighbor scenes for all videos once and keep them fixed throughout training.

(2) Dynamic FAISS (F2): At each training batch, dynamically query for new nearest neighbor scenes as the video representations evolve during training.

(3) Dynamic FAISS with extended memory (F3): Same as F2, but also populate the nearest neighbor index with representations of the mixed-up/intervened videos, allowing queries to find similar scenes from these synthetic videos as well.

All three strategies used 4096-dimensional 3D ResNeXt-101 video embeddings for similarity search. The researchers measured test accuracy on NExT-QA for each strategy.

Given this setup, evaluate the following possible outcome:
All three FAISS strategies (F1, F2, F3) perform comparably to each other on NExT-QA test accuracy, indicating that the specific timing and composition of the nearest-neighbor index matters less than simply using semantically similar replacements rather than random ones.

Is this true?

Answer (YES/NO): NO